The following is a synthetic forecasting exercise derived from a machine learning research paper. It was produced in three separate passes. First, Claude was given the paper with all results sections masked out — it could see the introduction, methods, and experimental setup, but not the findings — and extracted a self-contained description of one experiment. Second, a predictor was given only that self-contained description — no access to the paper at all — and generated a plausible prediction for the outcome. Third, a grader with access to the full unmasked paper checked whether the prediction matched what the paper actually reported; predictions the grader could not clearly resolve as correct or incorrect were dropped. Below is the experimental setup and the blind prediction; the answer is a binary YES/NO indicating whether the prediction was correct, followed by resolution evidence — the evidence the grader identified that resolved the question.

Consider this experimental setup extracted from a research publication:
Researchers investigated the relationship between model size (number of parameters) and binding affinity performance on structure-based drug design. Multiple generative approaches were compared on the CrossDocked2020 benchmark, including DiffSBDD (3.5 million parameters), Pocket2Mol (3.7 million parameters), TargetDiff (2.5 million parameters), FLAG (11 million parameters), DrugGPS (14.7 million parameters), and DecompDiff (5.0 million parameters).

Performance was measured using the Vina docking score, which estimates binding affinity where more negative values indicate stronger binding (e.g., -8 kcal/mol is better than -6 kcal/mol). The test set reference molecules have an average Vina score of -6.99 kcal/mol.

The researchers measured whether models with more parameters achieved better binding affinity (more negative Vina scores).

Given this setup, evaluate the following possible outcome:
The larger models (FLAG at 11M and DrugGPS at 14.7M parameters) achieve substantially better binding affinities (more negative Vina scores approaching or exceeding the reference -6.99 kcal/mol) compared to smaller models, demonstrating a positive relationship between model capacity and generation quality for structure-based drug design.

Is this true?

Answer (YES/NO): NO